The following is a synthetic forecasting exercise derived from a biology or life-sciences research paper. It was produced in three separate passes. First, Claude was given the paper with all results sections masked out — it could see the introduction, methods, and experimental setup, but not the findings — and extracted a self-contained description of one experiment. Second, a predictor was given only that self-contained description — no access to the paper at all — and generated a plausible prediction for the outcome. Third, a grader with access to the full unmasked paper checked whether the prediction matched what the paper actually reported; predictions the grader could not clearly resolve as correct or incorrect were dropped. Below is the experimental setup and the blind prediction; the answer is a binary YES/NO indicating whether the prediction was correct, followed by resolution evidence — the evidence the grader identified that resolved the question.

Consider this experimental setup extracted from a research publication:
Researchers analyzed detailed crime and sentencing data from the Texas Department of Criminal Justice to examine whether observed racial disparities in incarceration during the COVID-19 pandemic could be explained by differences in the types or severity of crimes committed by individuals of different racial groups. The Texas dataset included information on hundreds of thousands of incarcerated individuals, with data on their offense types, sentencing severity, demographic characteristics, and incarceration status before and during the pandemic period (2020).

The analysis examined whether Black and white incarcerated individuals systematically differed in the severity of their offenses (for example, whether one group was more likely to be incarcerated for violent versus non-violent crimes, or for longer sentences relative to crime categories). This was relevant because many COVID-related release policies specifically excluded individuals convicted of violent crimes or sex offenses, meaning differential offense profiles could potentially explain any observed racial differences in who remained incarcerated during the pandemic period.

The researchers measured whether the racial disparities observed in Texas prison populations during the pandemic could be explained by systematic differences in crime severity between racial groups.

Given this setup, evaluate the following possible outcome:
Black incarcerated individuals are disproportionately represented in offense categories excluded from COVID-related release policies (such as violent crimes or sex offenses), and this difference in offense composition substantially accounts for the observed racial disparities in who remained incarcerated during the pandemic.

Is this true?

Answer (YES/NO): NO